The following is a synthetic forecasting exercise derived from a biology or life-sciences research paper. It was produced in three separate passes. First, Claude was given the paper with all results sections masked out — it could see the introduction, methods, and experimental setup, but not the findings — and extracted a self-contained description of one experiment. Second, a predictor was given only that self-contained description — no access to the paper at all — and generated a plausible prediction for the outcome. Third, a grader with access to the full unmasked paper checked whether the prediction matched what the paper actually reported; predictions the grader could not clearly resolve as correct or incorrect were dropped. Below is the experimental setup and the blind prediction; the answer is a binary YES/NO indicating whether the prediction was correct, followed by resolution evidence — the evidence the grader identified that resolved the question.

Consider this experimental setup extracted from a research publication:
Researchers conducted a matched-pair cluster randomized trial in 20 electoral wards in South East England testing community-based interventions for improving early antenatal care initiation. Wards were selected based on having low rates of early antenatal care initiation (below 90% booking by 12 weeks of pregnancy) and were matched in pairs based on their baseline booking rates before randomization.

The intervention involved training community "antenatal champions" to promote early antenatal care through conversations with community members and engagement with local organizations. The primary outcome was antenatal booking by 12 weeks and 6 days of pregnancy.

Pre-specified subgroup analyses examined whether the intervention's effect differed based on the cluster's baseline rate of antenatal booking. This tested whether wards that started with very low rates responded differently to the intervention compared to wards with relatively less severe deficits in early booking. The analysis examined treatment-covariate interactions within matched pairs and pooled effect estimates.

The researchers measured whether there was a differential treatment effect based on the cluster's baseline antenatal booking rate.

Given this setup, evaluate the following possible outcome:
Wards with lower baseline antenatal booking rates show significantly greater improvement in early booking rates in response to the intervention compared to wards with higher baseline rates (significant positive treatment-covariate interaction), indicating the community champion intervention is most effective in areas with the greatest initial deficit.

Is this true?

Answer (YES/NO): NO